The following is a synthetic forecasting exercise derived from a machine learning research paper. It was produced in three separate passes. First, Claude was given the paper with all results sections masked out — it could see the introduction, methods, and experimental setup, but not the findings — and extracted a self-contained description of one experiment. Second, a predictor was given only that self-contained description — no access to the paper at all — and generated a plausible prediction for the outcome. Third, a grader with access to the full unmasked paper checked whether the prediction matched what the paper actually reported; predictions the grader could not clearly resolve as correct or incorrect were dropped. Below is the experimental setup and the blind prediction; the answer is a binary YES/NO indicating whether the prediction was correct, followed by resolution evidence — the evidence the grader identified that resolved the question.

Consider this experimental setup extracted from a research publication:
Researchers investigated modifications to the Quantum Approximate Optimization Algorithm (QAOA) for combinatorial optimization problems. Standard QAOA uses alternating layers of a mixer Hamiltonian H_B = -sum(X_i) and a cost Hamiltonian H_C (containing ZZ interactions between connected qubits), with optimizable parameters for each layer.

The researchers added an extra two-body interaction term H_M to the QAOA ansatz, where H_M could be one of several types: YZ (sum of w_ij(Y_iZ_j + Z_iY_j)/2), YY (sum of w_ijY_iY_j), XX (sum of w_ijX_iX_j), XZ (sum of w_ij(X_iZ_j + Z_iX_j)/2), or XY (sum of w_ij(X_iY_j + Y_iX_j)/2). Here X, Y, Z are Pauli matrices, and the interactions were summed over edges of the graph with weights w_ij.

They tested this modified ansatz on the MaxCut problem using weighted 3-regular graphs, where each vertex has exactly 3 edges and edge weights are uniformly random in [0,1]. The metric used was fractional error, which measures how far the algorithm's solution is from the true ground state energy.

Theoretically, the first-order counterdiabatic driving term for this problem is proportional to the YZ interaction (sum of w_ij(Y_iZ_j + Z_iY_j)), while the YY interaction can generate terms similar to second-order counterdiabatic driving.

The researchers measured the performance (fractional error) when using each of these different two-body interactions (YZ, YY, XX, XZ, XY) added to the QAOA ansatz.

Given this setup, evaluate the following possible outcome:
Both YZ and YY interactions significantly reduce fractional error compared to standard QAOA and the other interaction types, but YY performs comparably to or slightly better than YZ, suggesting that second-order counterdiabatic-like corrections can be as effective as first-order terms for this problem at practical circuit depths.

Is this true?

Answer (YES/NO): NO